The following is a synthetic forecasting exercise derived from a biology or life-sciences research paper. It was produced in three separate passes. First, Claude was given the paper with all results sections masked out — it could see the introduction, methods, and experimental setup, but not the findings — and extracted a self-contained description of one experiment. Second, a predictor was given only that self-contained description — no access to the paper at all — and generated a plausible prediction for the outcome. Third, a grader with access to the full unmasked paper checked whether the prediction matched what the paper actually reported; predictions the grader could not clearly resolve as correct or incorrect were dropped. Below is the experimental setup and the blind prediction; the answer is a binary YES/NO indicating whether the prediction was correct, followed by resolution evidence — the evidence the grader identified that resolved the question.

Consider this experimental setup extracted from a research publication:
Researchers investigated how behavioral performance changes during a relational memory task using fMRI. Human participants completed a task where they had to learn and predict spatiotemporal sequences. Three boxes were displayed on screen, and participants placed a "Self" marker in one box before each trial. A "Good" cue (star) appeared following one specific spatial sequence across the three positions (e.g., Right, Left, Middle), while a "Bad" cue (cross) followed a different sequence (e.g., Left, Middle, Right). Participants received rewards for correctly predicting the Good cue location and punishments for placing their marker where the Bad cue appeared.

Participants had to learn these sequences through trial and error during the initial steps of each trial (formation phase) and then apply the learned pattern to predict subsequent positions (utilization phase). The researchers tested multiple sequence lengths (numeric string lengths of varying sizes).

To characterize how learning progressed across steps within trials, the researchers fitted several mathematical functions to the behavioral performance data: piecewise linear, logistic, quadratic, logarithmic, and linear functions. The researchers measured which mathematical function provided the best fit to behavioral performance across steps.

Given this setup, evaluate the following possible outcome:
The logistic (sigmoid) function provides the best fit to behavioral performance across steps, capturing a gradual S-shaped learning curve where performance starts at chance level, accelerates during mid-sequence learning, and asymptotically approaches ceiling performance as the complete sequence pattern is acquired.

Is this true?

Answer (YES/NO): NO